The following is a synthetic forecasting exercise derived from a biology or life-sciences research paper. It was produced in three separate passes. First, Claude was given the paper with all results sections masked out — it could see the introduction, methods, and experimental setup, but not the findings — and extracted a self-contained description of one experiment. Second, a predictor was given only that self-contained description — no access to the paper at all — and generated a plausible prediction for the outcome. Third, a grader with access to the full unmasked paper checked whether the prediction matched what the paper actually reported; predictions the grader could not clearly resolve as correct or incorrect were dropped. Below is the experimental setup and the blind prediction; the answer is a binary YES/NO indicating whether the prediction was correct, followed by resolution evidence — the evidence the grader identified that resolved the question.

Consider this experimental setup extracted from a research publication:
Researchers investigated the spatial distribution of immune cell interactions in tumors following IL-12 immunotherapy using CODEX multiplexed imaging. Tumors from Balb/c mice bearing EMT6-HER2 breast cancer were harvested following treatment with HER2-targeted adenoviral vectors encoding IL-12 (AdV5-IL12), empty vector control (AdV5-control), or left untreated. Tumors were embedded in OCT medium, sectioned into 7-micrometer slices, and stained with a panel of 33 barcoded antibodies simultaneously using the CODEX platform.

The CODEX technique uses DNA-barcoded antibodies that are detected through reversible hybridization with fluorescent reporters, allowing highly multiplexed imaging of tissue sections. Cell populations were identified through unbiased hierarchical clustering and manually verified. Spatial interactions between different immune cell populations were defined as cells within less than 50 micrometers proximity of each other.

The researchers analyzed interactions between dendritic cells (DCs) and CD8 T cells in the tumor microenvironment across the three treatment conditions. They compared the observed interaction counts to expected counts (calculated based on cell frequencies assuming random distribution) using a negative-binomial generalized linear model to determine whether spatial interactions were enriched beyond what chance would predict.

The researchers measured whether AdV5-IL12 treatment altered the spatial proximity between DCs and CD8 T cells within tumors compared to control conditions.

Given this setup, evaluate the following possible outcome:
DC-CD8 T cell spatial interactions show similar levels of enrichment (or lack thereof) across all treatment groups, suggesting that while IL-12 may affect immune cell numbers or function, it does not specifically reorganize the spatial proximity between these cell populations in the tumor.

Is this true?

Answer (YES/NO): NO